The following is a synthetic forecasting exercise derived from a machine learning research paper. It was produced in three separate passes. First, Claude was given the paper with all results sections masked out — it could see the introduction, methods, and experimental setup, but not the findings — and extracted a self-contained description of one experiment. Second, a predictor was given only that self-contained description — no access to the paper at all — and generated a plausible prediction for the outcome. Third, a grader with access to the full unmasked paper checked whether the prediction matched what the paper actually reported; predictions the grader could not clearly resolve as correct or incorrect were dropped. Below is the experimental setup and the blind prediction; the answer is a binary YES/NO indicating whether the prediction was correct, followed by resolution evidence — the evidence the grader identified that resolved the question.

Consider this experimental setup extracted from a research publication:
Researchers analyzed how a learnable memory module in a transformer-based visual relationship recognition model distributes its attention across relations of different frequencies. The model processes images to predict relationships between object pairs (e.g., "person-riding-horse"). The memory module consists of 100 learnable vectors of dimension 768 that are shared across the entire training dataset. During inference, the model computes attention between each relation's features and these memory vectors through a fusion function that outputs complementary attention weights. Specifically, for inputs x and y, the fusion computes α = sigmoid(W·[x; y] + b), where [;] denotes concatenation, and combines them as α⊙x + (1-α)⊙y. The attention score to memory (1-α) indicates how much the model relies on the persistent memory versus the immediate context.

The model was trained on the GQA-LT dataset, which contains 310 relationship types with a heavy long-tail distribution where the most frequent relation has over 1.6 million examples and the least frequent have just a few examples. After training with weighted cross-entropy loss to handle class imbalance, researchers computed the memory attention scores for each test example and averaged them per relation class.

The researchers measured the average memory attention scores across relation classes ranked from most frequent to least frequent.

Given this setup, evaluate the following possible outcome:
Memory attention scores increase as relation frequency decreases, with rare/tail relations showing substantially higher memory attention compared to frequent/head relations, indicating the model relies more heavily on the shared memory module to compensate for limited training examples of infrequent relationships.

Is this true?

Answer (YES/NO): YES